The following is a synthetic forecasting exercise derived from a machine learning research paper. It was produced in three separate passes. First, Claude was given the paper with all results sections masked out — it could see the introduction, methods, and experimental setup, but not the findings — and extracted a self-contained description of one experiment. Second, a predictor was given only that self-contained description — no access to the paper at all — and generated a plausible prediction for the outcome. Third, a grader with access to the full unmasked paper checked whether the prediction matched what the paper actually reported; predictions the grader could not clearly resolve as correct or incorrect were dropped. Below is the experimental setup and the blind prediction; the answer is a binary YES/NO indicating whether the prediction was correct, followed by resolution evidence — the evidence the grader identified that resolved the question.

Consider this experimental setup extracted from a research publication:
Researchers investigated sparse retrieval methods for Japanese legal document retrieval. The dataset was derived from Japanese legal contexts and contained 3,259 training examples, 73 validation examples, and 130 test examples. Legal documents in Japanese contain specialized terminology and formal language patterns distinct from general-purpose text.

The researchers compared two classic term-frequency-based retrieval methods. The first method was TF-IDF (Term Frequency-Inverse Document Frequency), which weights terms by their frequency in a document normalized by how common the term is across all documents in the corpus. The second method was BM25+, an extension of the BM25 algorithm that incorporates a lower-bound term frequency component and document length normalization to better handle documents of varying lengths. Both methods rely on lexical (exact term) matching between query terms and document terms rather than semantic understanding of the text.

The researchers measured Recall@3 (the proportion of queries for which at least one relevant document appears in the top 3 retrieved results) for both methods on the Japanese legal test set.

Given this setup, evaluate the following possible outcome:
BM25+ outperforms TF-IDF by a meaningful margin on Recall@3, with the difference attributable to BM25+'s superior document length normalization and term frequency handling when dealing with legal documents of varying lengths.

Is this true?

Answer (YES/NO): NO